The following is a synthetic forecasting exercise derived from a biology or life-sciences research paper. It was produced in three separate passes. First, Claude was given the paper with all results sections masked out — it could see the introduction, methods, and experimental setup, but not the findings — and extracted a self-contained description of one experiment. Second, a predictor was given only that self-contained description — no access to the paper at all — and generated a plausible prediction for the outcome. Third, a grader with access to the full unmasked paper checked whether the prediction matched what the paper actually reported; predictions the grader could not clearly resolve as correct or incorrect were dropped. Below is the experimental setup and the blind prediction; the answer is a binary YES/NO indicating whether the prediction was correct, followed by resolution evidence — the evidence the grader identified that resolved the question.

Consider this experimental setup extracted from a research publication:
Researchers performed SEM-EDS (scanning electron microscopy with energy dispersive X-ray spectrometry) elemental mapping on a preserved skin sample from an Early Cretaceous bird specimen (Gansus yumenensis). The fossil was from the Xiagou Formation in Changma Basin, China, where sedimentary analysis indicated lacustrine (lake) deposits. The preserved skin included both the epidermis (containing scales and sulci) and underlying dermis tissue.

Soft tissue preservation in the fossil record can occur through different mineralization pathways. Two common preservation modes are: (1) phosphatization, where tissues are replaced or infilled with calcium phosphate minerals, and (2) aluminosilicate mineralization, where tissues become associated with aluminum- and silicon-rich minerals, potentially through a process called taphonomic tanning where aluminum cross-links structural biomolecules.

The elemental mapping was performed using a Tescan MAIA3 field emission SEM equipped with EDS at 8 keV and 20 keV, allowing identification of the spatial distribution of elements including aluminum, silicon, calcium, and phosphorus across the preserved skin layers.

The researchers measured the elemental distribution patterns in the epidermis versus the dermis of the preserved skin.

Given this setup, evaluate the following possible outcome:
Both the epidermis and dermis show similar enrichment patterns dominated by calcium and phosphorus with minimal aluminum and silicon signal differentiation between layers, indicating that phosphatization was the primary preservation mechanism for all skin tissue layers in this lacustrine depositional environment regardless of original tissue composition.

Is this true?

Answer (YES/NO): NO